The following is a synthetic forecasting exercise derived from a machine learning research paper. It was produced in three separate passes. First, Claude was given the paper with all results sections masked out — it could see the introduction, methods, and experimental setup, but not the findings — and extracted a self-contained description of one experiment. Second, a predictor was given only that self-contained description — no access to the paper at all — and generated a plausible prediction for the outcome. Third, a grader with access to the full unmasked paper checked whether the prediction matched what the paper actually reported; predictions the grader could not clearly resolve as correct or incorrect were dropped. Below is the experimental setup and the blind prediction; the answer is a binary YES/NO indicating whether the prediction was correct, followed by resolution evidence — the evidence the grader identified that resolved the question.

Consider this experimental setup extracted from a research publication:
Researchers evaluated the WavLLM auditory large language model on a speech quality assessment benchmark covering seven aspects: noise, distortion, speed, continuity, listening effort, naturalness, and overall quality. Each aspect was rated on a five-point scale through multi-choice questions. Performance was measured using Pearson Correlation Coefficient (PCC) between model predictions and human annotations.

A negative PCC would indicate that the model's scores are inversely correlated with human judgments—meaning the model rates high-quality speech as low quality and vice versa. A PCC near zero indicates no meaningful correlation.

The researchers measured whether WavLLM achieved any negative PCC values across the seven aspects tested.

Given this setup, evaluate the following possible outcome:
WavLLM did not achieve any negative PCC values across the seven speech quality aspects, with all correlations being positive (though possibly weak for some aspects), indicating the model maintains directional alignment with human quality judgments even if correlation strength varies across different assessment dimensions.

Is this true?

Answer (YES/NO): NO